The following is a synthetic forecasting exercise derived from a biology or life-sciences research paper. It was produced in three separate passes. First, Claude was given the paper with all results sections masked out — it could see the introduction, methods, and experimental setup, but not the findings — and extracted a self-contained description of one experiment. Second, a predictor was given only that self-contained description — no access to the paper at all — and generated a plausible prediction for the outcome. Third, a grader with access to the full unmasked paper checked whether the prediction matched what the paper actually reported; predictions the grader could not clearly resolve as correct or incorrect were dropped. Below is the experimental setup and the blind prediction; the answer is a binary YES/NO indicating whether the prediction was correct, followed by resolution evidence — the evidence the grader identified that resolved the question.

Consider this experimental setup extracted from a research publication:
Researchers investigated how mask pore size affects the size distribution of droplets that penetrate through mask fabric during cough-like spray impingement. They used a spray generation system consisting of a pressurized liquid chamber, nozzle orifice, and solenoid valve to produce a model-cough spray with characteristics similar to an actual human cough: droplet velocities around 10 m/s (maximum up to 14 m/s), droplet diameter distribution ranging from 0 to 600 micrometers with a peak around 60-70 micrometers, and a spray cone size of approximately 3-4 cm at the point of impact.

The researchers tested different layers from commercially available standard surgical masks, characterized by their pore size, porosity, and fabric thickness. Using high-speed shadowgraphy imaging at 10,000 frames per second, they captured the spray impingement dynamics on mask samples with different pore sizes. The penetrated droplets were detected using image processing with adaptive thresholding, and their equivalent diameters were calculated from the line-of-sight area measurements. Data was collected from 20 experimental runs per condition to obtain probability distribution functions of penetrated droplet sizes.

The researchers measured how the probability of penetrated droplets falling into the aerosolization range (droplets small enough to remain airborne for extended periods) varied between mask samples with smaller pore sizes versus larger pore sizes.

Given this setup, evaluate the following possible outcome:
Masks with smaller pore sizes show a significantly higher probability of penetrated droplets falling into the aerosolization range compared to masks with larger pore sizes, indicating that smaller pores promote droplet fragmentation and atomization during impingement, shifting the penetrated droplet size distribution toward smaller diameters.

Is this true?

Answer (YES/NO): YES